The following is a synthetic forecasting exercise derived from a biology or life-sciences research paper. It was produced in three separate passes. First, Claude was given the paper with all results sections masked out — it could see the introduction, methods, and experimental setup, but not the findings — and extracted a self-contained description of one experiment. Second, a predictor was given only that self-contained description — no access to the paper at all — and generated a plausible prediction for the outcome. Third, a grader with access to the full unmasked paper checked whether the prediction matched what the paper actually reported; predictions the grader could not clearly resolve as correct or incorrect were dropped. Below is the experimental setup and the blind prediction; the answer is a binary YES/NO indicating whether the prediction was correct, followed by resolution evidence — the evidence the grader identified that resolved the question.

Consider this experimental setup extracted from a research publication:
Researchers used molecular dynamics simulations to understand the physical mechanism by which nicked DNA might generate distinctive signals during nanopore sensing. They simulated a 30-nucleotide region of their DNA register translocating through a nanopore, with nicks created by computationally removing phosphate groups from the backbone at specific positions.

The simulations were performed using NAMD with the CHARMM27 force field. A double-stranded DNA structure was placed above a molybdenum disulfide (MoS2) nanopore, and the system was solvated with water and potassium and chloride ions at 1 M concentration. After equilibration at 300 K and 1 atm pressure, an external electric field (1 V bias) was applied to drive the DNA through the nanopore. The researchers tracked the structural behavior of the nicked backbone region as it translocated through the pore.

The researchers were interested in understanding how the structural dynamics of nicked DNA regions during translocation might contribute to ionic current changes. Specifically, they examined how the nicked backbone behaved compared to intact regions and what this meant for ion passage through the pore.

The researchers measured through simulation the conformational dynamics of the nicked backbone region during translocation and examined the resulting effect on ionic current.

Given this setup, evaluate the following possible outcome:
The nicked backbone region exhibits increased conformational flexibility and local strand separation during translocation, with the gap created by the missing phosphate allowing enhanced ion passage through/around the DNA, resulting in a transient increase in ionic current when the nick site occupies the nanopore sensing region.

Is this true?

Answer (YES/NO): YES